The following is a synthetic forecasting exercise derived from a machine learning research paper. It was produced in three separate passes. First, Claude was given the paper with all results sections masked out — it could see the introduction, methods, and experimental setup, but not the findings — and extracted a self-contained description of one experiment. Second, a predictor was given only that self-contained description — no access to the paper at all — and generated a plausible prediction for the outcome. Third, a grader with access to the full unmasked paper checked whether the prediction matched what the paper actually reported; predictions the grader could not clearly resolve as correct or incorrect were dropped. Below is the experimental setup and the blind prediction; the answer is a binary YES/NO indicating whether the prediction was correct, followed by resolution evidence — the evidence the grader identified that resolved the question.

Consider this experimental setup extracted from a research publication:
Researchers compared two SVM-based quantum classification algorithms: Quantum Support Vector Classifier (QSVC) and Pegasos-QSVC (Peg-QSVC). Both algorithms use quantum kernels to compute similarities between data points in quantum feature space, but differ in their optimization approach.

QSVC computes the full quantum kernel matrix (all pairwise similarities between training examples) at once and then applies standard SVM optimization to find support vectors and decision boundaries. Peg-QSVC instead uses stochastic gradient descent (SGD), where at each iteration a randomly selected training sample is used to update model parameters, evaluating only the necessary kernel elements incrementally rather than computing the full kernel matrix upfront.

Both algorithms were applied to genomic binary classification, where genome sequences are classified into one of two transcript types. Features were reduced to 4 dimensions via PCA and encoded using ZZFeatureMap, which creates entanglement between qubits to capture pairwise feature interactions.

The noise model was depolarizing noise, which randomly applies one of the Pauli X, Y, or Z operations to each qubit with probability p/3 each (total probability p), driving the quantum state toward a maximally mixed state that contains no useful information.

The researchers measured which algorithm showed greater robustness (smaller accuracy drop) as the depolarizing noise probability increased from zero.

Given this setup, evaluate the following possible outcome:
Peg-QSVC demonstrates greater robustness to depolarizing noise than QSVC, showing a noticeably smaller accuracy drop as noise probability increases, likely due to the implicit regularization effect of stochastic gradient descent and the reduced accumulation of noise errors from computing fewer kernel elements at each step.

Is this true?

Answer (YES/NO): NO